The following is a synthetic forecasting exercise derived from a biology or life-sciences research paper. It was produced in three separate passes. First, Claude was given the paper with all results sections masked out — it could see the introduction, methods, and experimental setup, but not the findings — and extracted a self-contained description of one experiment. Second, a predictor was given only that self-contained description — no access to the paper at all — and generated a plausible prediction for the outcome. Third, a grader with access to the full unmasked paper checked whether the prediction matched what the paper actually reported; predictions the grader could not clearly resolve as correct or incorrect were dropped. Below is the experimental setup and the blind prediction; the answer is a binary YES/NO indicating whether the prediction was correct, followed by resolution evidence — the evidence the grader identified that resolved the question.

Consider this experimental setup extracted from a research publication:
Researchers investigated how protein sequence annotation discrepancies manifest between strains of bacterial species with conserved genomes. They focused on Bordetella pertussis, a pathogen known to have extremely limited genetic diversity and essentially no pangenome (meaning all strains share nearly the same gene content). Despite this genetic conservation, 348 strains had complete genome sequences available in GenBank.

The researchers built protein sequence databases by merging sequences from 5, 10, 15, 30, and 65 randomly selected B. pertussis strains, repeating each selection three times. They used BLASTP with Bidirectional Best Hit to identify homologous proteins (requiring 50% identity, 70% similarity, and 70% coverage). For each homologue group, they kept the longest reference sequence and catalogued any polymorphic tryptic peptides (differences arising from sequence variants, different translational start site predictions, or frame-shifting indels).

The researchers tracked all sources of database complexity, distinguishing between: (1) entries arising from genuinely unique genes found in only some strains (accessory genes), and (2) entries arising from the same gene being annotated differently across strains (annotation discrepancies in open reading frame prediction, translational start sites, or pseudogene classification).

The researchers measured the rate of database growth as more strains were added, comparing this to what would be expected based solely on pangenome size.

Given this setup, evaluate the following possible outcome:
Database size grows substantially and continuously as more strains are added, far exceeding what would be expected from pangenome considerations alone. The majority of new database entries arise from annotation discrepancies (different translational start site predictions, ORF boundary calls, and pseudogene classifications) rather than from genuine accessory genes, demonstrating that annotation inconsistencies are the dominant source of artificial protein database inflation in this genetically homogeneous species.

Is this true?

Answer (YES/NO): YES